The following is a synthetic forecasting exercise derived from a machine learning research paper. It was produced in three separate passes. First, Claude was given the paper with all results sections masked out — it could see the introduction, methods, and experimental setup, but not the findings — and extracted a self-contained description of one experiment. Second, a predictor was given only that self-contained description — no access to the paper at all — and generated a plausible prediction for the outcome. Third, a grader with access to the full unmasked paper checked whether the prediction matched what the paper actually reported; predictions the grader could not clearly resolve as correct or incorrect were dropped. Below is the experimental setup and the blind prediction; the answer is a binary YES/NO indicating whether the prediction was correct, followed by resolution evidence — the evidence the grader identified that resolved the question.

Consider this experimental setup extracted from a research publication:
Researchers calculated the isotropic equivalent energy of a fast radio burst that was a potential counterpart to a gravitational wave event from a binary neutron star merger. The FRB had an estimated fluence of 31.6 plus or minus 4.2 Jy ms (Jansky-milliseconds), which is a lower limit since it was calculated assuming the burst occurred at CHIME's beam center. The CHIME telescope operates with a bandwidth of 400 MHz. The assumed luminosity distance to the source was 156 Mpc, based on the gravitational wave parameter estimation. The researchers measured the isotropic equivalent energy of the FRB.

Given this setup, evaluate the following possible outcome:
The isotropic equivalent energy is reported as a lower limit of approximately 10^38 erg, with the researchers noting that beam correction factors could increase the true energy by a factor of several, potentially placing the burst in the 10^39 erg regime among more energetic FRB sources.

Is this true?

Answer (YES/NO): NO